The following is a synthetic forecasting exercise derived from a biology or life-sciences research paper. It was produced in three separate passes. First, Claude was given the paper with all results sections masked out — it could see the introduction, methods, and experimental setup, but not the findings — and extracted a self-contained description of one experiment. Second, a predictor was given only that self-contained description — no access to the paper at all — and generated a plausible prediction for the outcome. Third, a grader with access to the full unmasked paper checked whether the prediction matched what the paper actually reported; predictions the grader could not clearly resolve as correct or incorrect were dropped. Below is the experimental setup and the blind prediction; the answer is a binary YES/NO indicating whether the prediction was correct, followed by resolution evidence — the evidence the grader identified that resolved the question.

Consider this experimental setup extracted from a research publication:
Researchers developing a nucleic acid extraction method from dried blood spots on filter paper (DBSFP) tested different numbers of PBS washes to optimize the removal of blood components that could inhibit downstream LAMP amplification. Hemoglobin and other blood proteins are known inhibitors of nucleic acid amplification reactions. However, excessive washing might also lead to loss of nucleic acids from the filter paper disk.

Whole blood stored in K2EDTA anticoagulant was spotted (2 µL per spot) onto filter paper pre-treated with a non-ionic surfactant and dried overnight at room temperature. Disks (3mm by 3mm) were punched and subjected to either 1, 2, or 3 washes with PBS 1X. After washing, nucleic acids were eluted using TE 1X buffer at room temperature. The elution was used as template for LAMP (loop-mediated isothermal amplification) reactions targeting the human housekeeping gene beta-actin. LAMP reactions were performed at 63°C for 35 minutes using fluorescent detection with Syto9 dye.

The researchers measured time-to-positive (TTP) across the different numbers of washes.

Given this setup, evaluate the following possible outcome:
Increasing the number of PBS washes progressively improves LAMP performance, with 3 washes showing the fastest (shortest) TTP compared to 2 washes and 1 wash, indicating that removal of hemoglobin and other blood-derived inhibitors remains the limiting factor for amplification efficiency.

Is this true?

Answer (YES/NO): NO